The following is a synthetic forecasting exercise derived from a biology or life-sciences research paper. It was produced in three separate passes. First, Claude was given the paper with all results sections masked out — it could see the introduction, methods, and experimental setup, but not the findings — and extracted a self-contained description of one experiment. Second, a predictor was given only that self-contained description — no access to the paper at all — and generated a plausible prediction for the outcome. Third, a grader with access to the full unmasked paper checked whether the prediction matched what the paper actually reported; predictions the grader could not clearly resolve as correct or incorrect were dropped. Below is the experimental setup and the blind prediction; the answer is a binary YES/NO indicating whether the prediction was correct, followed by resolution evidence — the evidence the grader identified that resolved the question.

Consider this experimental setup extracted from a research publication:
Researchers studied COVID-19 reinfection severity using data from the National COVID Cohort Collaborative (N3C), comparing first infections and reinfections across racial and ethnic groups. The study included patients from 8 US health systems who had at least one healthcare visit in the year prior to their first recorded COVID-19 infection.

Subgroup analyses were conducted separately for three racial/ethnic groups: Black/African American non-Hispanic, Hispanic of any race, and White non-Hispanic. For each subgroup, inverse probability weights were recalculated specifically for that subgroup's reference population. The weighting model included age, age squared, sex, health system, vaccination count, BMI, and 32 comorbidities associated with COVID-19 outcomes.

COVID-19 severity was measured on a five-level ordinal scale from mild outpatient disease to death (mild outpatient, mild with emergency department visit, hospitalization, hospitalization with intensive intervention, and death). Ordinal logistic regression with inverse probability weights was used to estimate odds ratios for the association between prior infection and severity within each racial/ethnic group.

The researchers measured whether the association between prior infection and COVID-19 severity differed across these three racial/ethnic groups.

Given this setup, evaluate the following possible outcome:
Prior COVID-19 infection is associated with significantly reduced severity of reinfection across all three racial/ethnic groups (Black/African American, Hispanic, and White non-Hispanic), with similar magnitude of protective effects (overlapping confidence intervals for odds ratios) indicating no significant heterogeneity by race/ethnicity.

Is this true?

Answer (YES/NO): NO